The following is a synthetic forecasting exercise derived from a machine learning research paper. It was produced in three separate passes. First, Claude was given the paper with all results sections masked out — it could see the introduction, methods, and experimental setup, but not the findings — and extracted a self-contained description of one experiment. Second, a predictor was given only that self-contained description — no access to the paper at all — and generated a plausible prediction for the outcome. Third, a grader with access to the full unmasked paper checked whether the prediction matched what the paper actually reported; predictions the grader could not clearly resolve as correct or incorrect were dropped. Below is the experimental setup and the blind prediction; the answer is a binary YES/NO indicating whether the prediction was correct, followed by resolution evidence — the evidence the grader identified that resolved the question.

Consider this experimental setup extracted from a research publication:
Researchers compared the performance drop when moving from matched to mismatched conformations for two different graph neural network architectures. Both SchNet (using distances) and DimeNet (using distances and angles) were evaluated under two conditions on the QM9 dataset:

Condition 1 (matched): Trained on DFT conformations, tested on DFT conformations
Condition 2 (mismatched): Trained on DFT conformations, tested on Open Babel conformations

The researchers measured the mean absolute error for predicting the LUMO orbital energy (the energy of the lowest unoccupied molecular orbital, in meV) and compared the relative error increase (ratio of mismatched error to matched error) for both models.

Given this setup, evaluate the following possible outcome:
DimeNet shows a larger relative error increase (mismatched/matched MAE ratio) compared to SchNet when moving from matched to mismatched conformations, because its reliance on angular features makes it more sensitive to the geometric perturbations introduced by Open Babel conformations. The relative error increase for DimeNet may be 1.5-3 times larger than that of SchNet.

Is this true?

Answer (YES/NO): YES